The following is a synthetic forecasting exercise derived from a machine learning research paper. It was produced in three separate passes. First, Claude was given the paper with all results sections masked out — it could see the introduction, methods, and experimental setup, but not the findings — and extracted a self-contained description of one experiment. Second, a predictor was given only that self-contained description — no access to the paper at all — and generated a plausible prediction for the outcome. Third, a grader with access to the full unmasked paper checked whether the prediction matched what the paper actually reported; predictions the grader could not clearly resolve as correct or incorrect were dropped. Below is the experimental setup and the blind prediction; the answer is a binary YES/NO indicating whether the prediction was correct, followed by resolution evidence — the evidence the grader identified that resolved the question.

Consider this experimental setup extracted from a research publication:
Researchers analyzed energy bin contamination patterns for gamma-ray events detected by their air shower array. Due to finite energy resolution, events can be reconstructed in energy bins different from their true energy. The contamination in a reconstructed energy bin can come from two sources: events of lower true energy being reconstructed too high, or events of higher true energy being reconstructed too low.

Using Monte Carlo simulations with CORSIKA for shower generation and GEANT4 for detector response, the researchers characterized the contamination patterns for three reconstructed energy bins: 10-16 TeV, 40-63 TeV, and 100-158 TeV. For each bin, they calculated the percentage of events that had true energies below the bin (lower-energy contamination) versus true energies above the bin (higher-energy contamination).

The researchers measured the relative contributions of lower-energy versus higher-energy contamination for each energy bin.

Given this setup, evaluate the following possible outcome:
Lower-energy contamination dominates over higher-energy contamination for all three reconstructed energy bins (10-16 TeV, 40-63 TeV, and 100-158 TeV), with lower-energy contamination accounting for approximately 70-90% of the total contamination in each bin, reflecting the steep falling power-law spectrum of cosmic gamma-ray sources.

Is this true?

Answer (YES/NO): NO